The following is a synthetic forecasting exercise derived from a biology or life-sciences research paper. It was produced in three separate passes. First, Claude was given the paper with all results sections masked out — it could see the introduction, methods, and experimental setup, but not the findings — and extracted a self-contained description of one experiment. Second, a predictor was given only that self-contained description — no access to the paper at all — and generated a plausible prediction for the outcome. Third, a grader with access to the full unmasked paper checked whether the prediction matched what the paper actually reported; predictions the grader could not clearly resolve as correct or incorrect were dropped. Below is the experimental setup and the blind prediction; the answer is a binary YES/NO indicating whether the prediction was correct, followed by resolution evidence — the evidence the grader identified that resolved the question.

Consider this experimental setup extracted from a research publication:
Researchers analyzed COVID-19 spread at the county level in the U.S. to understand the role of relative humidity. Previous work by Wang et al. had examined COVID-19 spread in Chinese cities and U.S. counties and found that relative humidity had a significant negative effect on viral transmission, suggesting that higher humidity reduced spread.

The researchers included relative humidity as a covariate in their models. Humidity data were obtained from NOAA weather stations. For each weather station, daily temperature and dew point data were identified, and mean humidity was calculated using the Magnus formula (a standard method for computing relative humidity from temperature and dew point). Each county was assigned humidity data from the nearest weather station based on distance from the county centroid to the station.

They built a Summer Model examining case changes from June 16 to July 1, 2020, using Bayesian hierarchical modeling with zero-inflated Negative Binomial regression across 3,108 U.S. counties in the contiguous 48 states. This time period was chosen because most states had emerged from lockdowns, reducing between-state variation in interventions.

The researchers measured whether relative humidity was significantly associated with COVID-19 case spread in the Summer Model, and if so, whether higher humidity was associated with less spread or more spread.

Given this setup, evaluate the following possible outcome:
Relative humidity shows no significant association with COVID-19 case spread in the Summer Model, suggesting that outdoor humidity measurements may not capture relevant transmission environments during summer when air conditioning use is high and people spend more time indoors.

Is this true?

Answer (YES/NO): NO